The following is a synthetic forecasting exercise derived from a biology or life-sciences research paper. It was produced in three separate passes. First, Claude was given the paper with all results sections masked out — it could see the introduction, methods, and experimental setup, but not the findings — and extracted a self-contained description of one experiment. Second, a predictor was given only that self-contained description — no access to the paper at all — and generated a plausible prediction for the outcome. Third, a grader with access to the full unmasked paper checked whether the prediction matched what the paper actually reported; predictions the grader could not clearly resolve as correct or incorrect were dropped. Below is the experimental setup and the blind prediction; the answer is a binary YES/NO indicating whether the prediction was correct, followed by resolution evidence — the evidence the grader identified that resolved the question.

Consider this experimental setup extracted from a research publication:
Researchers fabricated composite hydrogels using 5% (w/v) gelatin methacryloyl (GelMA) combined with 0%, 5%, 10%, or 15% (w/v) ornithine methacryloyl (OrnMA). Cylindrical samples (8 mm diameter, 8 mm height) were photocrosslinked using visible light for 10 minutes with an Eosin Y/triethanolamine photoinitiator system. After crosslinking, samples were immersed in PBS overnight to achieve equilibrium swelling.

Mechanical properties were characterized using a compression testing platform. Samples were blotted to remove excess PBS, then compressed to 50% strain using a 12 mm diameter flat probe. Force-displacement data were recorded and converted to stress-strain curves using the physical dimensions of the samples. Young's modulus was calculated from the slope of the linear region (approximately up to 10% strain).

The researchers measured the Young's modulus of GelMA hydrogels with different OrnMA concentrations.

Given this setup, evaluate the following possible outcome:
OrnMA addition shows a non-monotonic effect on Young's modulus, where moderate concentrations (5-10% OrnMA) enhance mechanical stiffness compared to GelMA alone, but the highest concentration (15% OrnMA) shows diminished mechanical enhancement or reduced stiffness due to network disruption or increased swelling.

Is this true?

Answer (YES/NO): NO